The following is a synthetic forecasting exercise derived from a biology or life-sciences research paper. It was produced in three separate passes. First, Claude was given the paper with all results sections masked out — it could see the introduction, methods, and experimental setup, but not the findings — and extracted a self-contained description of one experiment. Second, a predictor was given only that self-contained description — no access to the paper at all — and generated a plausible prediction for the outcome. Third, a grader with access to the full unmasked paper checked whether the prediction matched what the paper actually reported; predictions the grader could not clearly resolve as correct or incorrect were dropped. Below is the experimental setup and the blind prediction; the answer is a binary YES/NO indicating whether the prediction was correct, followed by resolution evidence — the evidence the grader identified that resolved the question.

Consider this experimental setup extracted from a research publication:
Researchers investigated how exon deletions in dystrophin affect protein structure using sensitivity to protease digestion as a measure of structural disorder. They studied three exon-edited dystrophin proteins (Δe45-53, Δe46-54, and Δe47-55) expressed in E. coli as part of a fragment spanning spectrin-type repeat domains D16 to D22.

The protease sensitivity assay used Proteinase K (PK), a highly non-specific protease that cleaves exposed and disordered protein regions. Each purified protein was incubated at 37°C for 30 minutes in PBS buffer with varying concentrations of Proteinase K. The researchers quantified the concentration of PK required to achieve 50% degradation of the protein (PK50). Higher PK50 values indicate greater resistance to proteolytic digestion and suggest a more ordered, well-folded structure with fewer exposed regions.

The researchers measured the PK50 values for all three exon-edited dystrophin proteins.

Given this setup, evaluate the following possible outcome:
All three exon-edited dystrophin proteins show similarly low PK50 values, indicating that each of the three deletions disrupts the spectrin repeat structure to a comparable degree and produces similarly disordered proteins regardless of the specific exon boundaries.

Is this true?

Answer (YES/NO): NO